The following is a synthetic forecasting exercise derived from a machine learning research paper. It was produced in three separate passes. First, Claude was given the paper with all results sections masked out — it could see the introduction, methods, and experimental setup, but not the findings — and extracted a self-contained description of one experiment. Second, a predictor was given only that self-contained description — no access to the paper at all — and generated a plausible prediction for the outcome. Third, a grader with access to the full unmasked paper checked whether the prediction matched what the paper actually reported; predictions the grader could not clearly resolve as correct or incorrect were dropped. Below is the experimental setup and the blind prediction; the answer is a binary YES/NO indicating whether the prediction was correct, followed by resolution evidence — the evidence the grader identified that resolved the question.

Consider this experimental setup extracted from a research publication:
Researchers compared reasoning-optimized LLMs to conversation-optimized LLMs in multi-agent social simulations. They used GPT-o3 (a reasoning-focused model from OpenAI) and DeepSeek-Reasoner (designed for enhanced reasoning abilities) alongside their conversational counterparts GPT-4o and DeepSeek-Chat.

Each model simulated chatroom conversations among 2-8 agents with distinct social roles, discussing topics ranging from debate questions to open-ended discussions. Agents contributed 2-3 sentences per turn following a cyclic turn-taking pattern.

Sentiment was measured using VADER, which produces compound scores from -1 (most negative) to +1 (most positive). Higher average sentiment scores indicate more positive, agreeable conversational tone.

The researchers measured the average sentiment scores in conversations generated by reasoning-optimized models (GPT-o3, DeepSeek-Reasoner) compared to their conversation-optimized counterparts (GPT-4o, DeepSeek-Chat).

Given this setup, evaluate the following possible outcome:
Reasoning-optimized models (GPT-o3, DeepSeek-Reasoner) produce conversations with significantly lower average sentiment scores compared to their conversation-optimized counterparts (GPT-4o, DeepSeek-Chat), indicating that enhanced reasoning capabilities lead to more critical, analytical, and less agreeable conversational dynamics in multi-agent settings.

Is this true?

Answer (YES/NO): YES